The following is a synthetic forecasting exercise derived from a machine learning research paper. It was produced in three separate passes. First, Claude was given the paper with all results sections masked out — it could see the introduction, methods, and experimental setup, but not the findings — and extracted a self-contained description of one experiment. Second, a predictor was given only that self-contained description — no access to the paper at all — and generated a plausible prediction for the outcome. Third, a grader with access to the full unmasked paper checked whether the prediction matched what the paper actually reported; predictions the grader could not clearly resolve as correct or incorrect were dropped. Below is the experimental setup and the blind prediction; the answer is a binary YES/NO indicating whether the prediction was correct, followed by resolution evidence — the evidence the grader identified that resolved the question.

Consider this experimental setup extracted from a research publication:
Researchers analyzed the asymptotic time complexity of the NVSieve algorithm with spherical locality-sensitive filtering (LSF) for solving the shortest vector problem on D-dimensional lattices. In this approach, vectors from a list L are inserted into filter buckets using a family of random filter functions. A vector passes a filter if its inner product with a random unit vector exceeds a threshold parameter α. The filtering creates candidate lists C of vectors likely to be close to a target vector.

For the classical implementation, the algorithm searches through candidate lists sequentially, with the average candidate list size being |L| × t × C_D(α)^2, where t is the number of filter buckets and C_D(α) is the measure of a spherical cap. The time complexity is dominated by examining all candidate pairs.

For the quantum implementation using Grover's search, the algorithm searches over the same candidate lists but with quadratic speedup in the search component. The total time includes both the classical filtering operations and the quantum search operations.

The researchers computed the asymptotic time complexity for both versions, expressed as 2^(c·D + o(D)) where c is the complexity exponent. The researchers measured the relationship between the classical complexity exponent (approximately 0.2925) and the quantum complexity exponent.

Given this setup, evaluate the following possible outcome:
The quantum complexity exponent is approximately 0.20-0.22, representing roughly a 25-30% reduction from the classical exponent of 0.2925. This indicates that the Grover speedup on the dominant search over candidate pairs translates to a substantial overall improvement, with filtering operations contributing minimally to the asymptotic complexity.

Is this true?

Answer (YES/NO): NO